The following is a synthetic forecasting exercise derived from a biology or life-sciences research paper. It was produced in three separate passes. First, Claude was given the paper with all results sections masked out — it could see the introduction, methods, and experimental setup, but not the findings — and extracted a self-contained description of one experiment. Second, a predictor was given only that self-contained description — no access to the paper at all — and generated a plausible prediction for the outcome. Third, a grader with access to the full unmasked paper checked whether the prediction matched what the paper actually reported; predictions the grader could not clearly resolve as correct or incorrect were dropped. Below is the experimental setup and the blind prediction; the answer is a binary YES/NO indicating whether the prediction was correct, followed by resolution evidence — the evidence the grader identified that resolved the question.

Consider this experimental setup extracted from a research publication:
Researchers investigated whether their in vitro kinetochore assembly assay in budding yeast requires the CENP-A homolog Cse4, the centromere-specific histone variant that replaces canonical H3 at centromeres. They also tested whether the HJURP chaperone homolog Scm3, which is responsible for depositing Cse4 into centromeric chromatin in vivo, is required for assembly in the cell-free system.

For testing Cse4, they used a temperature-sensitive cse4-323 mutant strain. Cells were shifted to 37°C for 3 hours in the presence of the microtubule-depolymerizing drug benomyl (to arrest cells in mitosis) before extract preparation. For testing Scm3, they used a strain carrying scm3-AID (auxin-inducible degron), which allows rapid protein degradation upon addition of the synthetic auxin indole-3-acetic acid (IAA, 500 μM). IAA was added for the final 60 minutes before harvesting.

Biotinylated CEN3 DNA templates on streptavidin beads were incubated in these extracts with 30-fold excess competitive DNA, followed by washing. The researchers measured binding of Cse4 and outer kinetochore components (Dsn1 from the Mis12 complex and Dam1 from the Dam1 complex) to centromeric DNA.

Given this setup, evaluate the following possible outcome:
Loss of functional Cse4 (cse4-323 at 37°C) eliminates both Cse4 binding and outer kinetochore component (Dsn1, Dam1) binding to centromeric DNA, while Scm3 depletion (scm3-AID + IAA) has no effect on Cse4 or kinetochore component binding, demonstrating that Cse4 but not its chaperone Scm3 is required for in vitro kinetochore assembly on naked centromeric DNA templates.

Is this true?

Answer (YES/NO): NO